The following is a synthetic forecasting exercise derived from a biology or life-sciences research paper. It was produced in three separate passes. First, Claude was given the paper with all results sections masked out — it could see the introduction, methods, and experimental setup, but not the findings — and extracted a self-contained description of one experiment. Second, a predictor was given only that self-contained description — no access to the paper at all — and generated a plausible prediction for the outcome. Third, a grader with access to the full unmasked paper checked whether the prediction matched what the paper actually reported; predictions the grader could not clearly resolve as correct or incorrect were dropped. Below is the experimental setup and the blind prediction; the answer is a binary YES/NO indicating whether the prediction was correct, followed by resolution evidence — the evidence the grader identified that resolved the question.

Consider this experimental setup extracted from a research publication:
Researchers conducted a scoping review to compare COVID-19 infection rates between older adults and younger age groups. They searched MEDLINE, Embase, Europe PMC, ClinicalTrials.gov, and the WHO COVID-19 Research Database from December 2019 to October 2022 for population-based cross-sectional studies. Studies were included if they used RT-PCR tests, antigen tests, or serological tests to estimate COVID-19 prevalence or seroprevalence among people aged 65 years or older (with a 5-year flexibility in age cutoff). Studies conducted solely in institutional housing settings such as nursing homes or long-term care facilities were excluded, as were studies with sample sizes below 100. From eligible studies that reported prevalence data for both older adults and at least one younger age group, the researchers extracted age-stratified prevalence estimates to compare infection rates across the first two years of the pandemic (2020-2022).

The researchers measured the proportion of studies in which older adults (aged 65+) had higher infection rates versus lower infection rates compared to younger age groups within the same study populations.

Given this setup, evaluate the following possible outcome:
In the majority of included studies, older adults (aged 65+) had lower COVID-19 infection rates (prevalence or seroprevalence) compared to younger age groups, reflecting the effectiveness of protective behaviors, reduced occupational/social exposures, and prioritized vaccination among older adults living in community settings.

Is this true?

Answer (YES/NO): YES